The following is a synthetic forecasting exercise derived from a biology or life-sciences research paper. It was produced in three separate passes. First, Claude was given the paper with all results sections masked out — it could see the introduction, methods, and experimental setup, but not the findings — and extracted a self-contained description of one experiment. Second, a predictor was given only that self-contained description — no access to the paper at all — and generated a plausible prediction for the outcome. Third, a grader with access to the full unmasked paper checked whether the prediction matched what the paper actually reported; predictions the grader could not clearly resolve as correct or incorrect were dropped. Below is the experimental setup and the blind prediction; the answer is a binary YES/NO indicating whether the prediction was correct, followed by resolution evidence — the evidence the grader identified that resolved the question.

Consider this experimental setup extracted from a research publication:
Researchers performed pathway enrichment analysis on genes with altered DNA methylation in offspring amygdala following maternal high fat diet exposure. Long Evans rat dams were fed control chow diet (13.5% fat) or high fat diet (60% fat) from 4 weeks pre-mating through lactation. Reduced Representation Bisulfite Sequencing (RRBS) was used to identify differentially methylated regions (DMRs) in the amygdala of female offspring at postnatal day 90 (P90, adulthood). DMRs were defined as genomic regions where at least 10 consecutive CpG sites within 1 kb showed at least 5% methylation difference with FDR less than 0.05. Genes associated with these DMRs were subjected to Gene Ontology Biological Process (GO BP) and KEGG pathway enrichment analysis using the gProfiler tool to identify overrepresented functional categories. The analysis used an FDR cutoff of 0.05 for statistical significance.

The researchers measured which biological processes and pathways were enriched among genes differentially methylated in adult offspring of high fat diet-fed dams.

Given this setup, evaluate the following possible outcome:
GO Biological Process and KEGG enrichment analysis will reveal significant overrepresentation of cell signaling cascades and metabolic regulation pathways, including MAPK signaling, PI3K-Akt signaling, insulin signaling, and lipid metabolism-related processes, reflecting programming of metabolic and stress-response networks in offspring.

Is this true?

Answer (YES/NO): NO